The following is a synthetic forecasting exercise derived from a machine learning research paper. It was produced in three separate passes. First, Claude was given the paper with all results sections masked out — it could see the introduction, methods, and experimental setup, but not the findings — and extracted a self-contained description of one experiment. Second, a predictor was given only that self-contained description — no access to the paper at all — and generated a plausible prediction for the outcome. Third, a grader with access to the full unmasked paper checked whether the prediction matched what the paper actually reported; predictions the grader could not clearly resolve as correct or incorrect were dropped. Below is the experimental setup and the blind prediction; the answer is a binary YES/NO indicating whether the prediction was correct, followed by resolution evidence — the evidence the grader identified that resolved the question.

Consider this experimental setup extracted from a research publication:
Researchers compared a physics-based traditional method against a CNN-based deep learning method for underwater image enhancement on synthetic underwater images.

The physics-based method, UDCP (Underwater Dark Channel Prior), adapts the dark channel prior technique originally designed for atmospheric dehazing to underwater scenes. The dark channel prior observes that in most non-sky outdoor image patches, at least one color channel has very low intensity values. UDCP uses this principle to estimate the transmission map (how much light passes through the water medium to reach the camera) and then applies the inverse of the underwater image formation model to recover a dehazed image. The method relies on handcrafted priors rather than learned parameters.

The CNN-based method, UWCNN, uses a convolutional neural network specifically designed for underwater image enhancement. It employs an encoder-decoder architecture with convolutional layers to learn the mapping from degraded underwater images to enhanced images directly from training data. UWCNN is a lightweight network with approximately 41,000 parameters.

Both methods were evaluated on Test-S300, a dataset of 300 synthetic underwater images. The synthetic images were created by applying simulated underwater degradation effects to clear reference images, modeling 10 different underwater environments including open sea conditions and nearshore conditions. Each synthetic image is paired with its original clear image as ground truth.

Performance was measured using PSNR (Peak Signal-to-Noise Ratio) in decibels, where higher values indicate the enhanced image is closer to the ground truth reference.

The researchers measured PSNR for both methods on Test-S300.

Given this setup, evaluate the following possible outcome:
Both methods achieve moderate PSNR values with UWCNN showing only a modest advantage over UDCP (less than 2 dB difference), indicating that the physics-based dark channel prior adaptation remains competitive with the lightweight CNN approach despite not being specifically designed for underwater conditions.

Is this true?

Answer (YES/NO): YES